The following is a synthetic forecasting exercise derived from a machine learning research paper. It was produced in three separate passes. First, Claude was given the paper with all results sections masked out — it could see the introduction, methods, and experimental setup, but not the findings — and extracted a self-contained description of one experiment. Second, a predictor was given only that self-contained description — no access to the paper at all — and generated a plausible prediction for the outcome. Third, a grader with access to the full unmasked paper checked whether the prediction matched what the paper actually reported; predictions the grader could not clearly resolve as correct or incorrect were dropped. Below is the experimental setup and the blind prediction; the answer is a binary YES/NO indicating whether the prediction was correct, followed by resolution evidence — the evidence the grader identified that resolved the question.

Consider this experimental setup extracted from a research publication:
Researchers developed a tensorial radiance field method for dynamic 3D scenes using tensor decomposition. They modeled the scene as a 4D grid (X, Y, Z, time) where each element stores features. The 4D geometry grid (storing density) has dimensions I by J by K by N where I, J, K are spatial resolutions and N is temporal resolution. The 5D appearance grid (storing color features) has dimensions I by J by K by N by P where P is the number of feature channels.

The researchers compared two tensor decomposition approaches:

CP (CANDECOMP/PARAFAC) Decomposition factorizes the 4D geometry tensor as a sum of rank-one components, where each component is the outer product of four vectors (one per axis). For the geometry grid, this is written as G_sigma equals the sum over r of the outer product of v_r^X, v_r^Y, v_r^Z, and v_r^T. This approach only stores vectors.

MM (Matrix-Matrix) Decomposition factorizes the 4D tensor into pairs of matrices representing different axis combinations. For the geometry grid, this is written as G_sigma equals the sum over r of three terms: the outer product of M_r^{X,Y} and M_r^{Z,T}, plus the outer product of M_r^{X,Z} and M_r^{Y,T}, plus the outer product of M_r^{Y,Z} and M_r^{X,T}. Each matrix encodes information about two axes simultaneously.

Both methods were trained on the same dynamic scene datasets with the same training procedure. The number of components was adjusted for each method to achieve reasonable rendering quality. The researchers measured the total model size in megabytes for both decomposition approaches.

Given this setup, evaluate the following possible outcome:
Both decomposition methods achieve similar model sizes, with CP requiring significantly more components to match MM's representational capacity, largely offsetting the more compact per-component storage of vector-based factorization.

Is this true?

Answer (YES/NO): NO